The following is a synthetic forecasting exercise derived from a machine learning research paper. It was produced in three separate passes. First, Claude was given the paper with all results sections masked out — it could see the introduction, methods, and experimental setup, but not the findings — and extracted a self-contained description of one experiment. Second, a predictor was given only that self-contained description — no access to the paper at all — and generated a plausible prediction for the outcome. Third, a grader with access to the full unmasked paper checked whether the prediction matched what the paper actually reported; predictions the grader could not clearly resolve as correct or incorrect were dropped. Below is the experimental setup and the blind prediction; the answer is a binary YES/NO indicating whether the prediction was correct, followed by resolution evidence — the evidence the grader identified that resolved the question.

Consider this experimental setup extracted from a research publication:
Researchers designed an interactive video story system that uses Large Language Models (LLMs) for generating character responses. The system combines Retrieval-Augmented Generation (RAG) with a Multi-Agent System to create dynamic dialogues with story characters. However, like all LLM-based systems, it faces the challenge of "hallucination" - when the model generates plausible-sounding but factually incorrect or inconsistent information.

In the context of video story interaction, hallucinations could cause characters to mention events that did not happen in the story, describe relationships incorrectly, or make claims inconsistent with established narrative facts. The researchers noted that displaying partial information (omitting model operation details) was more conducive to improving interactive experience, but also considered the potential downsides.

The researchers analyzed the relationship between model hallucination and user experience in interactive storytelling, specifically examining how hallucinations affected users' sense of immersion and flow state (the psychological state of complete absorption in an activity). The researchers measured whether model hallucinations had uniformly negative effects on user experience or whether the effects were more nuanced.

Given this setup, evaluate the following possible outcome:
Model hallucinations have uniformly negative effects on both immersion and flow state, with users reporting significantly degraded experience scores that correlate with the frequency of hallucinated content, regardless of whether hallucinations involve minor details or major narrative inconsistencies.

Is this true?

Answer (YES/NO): NO